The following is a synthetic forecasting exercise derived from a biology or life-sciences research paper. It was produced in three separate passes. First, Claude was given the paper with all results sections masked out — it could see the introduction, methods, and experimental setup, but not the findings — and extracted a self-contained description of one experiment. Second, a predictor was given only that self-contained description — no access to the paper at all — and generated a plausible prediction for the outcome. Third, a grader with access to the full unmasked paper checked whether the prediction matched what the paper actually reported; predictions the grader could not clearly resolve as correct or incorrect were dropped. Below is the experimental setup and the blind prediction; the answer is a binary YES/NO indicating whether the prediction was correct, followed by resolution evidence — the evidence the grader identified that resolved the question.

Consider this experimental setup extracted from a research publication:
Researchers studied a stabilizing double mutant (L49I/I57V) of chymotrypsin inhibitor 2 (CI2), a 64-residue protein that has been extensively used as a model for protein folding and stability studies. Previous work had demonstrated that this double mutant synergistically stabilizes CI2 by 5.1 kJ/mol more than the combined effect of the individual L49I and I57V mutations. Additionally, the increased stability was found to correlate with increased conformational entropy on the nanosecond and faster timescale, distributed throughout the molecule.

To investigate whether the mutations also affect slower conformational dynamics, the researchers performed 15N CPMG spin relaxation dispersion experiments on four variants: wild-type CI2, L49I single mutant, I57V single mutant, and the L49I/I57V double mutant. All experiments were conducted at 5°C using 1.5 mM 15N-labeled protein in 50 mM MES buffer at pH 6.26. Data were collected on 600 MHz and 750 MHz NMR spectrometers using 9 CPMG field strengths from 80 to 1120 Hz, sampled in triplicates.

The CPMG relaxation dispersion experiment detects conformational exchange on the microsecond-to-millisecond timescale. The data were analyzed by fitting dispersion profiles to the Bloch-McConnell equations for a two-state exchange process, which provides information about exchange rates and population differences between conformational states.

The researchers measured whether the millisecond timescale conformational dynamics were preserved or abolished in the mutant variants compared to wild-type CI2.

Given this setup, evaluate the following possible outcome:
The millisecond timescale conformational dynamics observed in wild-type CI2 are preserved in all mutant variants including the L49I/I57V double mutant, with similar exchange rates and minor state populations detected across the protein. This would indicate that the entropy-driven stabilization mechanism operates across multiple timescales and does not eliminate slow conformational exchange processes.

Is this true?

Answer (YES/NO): YES